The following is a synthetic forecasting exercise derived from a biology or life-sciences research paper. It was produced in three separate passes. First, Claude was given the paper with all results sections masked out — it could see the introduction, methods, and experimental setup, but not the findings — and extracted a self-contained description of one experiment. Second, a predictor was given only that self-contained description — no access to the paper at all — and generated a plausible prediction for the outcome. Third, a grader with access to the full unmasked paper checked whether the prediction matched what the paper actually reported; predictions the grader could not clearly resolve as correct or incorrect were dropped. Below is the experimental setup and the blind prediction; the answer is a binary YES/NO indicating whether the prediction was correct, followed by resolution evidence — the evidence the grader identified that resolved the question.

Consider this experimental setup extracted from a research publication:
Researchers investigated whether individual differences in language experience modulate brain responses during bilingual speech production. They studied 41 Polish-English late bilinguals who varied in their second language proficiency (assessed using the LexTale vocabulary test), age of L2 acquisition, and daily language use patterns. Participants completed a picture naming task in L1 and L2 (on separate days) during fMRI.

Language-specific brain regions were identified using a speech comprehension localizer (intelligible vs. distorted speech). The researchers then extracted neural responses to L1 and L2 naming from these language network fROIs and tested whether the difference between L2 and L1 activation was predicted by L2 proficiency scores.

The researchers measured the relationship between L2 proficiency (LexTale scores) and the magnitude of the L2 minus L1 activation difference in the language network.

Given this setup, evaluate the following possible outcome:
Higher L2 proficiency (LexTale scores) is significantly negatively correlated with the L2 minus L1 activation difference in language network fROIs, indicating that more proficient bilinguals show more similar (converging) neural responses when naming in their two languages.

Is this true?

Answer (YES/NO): NO